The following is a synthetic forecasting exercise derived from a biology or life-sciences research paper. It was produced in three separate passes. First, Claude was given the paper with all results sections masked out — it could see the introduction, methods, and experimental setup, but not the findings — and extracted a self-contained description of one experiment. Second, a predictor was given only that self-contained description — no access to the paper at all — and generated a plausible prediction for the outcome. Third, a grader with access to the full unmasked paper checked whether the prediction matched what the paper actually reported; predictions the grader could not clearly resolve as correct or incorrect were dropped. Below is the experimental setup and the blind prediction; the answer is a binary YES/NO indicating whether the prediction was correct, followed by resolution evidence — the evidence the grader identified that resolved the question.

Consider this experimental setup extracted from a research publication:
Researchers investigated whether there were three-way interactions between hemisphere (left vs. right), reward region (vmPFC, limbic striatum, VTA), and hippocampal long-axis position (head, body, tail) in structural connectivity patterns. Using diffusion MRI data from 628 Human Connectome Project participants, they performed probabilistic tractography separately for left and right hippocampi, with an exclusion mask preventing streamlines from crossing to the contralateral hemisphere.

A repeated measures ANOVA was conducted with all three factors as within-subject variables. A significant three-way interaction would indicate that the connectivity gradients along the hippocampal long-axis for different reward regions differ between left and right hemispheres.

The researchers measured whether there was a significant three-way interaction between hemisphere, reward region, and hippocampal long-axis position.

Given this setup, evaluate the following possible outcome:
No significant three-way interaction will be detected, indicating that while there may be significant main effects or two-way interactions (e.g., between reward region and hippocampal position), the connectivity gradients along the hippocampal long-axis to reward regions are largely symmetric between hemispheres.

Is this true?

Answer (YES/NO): NO